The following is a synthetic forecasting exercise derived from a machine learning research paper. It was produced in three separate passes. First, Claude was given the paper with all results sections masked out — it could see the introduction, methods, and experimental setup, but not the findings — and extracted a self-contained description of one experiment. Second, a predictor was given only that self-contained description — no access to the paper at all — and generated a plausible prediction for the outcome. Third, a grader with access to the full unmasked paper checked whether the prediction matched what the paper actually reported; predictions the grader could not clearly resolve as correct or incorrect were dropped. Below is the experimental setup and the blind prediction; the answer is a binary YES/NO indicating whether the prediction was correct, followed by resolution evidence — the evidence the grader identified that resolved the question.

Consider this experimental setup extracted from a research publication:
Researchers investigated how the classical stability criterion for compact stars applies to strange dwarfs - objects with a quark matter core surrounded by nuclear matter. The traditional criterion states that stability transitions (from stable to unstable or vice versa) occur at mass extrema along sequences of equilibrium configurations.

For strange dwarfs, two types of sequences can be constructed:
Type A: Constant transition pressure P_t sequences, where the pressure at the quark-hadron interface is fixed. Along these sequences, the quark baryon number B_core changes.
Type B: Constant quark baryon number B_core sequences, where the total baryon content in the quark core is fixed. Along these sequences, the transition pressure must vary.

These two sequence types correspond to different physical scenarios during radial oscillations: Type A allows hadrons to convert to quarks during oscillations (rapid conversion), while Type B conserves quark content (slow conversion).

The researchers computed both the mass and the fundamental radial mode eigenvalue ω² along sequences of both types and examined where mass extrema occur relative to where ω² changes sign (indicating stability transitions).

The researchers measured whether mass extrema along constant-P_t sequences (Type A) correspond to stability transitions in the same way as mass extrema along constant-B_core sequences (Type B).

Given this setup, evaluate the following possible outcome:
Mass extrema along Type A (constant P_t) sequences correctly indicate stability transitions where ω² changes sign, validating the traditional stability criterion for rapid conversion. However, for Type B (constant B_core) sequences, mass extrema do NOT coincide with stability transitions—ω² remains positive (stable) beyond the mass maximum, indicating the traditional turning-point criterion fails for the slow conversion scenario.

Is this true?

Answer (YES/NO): NO